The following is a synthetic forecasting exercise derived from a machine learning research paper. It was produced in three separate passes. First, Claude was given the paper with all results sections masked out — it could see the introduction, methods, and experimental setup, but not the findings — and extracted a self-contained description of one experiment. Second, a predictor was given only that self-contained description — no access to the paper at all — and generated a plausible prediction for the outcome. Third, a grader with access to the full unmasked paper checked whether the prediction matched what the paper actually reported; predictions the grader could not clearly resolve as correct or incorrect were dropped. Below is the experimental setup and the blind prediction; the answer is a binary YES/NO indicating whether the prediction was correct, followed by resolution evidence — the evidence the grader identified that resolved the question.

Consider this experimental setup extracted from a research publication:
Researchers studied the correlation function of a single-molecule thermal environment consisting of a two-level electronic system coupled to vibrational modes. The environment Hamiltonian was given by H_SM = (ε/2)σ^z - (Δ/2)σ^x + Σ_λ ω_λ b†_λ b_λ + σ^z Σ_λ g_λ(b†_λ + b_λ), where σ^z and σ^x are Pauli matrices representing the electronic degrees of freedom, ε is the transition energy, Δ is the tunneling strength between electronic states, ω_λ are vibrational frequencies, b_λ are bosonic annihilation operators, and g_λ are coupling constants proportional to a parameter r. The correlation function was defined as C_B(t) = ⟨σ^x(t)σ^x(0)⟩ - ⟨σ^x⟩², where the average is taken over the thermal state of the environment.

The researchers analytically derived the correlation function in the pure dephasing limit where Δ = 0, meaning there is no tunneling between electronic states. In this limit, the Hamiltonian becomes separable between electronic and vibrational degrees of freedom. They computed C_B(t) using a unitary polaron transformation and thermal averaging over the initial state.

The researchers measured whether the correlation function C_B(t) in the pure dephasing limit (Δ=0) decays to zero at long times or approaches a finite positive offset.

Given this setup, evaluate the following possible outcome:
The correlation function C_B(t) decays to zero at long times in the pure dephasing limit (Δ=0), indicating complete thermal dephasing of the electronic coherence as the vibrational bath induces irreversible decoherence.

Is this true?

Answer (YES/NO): YES